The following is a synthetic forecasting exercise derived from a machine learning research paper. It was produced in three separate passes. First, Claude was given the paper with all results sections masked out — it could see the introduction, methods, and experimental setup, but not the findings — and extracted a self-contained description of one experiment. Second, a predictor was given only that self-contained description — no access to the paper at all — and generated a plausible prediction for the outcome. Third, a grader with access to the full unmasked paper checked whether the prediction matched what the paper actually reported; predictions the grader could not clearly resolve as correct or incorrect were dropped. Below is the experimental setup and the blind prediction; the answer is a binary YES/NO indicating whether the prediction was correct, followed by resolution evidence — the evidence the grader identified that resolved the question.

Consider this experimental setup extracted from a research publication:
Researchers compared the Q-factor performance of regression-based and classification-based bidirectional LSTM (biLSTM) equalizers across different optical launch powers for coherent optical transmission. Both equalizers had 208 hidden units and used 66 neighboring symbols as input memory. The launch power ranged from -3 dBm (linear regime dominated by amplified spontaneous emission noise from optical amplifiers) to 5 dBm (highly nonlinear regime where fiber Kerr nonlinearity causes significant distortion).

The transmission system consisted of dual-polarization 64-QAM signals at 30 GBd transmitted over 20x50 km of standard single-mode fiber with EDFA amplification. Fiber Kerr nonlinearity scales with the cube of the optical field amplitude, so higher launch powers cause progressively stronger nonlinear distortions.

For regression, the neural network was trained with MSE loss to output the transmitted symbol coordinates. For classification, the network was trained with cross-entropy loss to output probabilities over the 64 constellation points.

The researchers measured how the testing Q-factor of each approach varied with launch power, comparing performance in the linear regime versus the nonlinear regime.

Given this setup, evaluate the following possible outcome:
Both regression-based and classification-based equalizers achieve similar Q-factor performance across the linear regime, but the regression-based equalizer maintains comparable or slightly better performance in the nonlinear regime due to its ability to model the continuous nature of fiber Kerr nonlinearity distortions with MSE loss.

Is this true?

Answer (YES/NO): NO